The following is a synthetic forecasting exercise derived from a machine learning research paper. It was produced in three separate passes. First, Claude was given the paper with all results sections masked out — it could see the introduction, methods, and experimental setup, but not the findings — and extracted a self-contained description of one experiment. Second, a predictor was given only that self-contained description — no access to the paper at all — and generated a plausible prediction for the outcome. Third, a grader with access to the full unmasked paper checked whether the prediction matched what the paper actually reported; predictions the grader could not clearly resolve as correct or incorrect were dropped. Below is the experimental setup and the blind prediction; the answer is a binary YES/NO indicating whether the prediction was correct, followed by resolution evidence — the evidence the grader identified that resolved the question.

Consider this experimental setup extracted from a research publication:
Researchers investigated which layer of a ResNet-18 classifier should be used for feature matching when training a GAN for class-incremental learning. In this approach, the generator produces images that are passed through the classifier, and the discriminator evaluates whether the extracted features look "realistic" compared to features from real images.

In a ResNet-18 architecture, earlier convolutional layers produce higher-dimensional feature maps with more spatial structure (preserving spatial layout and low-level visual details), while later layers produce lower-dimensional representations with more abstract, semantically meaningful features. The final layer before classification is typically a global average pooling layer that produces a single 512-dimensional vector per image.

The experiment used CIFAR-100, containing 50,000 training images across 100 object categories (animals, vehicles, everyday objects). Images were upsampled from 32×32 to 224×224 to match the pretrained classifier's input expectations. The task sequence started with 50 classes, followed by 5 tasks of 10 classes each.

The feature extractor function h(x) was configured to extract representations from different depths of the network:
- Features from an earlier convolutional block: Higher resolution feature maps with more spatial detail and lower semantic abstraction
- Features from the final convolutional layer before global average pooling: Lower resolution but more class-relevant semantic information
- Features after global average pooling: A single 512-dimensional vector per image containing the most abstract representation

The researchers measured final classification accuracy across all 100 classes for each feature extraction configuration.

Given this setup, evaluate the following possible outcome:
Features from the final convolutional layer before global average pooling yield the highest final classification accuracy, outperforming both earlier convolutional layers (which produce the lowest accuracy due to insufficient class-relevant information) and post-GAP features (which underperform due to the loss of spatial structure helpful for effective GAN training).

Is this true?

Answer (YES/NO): NO